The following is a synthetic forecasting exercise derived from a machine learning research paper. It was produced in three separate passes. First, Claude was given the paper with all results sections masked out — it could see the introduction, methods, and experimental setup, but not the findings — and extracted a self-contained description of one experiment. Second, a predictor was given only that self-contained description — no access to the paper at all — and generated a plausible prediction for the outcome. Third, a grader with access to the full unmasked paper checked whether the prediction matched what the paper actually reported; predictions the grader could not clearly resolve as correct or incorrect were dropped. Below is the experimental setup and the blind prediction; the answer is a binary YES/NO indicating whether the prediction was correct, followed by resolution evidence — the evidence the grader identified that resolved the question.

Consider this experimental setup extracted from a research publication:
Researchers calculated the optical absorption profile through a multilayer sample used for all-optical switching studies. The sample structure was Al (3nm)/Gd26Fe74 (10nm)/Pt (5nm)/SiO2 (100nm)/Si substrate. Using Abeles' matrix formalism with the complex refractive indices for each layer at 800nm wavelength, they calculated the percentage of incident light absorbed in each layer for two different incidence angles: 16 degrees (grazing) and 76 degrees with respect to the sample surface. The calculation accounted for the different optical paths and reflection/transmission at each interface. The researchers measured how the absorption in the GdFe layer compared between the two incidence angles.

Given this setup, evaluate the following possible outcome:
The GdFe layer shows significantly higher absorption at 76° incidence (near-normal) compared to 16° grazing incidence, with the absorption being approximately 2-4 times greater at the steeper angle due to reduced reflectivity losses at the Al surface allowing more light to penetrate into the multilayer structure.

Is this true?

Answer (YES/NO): NO